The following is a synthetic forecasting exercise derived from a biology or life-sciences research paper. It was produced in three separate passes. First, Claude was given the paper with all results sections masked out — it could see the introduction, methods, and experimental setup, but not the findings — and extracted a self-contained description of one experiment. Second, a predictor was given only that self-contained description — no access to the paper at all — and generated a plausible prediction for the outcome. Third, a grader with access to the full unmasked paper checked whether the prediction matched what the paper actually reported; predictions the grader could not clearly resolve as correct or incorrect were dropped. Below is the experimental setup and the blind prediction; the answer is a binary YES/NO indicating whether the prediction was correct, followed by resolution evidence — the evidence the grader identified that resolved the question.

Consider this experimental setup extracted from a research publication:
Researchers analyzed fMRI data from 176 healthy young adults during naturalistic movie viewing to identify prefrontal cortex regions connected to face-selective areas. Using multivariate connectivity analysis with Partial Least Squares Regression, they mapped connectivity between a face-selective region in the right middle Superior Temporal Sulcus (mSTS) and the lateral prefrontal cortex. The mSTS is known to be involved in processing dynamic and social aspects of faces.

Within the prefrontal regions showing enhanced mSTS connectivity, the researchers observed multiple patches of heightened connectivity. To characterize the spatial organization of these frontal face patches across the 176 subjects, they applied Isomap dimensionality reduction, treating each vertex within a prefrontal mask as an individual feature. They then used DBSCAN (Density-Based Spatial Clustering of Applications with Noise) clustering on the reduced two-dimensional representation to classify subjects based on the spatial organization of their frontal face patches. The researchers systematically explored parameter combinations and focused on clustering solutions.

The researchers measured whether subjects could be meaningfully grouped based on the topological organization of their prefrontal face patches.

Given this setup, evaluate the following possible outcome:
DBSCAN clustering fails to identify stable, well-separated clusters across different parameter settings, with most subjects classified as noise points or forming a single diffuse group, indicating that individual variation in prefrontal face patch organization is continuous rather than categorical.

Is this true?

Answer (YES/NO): NO